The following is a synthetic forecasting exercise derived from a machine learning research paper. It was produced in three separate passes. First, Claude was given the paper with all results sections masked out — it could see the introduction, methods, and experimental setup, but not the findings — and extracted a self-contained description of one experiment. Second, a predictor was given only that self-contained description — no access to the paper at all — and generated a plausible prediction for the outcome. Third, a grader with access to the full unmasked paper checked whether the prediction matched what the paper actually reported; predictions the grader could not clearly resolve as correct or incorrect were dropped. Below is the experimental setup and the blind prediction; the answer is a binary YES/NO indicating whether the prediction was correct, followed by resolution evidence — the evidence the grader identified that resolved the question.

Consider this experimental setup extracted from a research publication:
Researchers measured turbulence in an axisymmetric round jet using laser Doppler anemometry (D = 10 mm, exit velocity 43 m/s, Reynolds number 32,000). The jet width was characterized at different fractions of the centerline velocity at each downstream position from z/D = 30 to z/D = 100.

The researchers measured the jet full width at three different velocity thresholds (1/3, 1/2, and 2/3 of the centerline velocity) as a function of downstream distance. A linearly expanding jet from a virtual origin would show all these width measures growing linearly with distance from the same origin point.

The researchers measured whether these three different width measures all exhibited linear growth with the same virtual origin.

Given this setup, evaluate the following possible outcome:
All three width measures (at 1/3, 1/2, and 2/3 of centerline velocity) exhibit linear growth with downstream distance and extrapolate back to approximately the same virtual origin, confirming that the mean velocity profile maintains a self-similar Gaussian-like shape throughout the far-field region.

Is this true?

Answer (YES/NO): YES